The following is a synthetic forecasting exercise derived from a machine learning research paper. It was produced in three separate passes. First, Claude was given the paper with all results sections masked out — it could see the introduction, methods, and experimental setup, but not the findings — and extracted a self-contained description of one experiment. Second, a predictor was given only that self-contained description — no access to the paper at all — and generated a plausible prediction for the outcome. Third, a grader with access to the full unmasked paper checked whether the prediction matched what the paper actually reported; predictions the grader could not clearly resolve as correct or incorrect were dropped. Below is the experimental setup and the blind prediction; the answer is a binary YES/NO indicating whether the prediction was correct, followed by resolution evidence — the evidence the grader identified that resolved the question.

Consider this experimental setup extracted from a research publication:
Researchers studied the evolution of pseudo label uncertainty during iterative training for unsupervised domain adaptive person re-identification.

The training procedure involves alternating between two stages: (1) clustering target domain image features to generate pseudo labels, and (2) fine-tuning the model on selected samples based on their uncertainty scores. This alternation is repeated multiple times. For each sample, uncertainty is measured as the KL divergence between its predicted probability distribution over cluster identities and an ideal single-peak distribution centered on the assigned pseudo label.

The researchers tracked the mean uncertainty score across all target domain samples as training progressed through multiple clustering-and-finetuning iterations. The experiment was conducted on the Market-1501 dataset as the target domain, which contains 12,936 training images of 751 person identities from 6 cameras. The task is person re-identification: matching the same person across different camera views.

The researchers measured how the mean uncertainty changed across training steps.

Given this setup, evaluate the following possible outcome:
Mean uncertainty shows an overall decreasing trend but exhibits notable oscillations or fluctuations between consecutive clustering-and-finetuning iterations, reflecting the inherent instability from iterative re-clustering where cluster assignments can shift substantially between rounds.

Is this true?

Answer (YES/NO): NO